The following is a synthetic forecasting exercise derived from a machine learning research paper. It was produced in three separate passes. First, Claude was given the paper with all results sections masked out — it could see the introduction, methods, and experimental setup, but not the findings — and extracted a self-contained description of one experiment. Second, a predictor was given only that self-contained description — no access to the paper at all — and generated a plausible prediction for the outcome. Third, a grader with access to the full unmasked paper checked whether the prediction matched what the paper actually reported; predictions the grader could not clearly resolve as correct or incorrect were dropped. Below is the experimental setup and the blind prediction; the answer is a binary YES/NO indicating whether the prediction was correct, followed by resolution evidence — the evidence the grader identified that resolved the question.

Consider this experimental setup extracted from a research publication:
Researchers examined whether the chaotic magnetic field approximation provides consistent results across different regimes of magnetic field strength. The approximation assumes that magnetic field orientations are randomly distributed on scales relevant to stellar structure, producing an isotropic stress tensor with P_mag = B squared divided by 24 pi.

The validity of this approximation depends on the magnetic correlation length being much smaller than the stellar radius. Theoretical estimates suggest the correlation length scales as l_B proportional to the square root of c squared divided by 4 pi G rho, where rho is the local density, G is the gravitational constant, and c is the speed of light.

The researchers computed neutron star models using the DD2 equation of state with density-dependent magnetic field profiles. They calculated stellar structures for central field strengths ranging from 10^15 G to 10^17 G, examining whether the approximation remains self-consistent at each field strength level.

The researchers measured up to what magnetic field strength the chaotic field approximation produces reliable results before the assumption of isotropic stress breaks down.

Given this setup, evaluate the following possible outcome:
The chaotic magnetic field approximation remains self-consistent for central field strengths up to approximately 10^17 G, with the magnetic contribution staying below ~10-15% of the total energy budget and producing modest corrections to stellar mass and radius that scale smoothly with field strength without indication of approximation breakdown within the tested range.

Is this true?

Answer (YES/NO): NO